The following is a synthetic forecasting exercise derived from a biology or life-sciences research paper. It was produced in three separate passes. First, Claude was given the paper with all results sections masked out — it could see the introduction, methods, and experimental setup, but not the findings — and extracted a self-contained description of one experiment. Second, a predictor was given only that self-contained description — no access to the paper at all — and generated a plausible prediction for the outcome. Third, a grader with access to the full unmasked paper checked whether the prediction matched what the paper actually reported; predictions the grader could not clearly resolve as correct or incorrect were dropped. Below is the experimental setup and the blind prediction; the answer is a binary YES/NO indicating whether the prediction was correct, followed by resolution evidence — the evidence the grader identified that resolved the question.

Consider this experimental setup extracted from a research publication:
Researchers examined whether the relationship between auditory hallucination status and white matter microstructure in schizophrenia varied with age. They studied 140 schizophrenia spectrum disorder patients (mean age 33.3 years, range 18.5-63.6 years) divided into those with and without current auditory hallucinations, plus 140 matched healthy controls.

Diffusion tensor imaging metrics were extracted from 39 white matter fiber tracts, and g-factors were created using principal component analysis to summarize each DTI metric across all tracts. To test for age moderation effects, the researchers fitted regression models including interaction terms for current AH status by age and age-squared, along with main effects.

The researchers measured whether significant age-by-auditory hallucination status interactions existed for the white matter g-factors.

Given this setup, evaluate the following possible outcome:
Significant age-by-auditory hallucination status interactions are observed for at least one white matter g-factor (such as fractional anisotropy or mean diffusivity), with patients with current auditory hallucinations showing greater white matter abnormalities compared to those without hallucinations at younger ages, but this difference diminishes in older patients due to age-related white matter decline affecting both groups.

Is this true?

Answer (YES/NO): NO